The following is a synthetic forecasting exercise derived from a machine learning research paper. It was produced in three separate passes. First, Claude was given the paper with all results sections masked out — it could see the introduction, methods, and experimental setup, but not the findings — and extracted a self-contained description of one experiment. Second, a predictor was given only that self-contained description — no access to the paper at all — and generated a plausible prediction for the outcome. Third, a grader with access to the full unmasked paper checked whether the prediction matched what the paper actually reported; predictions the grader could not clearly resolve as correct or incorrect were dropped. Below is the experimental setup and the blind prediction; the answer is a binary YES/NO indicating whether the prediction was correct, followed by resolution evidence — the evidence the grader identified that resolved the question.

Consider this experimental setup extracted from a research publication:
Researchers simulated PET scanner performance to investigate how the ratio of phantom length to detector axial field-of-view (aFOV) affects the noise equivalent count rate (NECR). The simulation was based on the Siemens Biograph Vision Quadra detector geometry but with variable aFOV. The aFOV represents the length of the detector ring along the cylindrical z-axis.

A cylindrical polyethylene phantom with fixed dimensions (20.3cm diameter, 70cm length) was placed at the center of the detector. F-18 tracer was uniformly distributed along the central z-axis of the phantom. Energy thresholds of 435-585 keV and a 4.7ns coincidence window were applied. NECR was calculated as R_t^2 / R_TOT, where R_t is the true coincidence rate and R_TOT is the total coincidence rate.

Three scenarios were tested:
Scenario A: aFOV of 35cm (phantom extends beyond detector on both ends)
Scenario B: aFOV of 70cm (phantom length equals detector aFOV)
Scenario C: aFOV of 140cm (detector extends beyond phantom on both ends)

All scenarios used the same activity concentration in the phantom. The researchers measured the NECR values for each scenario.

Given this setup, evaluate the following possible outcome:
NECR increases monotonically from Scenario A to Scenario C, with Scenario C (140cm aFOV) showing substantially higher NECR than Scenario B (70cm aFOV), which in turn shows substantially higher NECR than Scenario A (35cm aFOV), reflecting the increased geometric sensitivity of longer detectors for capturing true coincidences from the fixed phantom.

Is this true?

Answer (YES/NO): NO